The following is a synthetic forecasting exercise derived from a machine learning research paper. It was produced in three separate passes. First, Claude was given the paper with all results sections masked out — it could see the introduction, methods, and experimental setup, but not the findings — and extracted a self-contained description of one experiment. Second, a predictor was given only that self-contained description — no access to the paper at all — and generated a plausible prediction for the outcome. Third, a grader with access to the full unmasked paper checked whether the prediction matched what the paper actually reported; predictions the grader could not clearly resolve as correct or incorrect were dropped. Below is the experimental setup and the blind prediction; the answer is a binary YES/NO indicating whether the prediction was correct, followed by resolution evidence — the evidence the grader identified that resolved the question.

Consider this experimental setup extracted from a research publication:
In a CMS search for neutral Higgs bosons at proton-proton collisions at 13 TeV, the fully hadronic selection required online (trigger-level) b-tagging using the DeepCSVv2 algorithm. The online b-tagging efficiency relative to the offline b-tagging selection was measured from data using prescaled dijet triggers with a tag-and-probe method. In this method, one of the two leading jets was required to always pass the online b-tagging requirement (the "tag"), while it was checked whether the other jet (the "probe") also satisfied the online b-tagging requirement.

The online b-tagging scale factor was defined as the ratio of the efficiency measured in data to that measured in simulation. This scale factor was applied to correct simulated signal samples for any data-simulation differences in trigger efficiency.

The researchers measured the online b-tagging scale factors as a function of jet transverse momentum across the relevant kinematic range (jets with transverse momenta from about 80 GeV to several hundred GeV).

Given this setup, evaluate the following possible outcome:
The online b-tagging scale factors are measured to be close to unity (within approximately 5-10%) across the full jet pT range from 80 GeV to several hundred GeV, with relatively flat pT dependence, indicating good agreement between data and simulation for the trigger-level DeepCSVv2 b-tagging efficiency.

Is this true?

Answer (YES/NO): NO